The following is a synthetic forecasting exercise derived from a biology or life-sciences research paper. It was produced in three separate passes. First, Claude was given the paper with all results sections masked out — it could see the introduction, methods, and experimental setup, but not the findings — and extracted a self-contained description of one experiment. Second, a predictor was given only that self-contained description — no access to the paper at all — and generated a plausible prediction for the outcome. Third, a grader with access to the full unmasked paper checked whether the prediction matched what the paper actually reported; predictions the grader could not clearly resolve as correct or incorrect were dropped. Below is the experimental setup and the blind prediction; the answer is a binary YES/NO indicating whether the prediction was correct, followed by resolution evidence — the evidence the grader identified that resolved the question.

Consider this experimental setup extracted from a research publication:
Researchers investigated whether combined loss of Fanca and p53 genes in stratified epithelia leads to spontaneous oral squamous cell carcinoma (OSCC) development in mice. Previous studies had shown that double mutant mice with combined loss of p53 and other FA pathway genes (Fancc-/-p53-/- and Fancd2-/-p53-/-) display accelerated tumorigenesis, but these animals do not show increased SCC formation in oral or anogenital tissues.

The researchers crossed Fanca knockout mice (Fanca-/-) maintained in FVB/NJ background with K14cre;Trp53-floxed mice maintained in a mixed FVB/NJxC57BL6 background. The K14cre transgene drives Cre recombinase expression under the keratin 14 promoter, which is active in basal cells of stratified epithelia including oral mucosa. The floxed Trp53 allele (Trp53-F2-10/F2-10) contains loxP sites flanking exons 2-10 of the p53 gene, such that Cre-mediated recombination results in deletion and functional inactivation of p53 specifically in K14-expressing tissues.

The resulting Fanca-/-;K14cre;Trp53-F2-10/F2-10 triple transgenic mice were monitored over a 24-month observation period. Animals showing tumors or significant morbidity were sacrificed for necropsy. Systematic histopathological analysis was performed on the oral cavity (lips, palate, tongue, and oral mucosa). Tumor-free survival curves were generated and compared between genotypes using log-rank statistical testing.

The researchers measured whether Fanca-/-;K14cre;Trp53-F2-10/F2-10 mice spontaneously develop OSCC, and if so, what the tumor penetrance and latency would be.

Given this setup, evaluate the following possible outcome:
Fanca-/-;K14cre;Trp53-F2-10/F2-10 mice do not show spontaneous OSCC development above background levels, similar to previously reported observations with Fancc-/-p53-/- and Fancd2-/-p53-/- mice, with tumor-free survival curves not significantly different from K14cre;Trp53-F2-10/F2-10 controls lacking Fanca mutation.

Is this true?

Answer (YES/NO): NO